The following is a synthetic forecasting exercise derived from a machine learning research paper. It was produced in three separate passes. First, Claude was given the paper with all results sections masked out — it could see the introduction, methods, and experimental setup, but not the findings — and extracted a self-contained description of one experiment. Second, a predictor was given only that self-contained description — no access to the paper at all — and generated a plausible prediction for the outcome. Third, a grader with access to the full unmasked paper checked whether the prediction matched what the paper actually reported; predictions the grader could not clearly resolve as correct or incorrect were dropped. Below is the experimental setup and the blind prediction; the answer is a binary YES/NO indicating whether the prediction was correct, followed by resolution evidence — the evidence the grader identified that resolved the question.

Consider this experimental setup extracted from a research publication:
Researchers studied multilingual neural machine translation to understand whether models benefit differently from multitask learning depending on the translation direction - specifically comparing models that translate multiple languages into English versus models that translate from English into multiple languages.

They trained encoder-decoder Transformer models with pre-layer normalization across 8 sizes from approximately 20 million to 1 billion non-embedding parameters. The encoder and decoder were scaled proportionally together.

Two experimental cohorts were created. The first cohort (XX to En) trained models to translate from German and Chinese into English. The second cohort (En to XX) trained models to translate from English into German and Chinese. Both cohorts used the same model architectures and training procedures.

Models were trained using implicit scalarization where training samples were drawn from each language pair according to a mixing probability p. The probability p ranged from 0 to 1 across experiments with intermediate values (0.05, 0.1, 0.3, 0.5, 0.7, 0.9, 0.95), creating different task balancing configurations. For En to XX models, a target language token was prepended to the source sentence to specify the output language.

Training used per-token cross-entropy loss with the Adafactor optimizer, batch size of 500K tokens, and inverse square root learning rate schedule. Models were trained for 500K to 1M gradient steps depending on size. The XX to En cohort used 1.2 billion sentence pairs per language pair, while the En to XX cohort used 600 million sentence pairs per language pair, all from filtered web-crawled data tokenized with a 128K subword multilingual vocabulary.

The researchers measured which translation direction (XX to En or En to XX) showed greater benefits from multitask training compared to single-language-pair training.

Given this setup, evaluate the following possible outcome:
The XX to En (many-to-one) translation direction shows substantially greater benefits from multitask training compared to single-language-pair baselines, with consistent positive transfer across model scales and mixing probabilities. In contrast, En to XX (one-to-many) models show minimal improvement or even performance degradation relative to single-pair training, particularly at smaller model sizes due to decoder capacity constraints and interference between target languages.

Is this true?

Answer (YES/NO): NO